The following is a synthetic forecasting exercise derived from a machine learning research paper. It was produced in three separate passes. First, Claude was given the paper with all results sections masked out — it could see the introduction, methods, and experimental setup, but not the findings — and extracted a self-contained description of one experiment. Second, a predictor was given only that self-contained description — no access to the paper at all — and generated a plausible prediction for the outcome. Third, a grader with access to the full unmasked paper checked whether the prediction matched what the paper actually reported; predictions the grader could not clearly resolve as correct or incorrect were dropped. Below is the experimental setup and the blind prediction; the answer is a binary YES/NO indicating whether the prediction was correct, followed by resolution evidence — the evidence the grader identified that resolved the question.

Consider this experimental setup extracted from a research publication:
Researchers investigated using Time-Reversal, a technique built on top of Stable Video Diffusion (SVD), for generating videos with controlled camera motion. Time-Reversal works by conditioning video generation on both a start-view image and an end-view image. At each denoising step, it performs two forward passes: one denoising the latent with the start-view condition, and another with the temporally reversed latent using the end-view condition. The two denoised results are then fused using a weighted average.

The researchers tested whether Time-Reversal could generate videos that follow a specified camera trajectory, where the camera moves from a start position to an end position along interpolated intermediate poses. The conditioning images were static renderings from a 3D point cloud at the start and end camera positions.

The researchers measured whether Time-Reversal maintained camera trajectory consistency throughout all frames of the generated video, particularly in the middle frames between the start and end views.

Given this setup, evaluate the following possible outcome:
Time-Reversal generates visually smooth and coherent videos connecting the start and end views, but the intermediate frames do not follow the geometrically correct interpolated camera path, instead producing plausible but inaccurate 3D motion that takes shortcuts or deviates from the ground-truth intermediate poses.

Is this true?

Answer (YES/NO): NO